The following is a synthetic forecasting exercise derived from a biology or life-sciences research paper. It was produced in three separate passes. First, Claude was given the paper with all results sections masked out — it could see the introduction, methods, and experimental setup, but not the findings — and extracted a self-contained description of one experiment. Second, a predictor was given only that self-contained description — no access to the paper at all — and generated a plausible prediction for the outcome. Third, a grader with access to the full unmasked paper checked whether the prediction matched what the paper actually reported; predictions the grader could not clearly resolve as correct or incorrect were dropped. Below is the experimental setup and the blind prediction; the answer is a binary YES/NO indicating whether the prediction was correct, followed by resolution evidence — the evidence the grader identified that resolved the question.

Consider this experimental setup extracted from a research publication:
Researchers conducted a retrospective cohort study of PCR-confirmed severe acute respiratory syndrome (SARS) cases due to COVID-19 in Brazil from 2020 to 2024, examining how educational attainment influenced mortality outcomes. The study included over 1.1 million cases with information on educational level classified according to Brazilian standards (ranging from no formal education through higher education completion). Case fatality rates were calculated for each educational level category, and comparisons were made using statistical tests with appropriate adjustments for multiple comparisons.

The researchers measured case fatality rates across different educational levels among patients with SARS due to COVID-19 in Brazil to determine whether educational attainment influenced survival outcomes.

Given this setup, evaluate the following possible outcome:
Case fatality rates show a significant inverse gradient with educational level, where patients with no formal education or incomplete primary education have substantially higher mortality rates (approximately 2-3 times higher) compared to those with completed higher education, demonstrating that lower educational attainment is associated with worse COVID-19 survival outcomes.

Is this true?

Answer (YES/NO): YES